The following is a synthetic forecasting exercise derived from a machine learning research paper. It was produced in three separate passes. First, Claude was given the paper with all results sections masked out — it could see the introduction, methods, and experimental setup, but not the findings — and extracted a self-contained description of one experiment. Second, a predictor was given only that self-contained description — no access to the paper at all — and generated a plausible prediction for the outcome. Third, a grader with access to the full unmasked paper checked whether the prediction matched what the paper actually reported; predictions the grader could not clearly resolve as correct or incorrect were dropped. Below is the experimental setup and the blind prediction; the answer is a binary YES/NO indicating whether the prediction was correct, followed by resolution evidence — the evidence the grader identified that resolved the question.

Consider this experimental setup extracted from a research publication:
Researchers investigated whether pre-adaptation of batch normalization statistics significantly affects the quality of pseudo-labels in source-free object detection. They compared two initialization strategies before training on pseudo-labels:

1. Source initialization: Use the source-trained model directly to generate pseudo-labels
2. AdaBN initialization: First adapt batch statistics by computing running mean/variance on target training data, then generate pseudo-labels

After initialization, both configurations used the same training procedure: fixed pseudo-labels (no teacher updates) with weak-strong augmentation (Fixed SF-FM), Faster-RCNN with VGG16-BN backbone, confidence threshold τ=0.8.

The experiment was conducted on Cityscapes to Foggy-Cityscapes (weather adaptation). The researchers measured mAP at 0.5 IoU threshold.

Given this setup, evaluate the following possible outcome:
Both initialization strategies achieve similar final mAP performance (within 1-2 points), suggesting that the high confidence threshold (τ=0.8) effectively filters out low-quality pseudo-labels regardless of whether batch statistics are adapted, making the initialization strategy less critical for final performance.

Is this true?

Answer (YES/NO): NO